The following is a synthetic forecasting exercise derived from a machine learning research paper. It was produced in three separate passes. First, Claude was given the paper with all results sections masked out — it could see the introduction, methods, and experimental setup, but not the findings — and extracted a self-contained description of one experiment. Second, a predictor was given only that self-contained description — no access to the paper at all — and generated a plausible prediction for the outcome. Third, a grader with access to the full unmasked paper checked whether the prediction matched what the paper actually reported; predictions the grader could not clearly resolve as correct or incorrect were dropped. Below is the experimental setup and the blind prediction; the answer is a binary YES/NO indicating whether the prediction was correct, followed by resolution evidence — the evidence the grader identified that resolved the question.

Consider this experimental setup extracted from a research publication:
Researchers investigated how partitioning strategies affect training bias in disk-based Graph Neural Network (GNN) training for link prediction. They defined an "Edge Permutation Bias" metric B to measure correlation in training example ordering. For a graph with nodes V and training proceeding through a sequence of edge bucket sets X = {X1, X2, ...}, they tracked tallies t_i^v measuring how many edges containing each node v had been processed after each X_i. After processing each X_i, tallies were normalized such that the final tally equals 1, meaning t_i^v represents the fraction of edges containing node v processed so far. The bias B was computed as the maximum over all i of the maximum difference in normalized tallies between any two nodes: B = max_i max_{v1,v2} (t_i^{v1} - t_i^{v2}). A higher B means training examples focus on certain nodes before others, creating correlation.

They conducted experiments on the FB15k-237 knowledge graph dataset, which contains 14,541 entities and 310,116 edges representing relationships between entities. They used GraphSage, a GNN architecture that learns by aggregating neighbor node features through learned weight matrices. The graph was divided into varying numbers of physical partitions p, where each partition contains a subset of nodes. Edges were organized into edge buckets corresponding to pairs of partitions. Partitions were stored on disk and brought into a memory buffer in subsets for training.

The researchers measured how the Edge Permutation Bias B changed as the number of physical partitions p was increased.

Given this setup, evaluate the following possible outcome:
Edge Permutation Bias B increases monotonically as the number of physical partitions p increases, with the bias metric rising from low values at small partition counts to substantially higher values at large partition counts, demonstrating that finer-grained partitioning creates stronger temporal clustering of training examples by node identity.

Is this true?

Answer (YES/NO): NO